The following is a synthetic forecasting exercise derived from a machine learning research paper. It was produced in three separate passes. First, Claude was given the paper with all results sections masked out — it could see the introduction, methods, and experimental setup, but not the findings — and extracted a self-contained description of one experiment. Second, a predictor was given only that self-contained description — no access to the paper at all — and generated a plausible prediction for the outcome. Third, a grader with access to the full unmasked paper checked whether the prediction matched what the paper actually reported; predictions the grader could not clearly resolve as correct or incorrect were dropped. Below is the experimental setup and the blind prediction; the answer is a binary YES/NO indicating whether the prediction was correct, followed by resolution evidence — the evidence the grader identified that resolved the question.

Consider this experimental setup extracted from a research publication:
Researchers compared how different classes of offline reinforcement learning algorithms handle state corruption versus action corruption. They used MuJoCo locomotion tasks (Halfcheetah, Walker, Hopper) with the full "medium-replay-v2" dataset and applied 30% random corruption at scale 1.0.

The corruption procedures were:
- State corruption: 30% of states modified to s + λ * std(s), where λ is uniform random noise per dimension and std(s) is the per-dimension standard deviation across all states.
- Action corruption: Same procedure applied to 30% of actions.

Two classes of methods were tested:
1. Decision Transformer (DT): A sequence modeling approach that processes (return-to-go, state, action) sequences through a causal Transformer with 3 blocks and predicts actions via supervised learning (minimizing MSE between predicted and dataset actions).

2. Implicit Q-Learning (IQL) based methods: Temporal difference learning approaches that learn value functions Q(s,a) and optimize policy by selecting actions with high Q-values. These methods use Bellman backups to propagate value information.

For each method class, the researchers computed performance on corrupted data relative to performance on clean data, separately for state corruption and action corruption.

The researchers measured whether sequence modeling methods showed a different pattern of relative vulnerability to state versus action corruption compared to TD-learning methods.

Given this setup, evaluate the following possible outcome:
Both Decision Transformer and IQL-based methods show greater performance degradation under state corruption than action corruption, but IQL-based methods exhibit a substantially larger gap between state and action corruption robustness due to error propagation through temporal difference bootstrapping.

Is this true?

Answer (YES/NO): YES